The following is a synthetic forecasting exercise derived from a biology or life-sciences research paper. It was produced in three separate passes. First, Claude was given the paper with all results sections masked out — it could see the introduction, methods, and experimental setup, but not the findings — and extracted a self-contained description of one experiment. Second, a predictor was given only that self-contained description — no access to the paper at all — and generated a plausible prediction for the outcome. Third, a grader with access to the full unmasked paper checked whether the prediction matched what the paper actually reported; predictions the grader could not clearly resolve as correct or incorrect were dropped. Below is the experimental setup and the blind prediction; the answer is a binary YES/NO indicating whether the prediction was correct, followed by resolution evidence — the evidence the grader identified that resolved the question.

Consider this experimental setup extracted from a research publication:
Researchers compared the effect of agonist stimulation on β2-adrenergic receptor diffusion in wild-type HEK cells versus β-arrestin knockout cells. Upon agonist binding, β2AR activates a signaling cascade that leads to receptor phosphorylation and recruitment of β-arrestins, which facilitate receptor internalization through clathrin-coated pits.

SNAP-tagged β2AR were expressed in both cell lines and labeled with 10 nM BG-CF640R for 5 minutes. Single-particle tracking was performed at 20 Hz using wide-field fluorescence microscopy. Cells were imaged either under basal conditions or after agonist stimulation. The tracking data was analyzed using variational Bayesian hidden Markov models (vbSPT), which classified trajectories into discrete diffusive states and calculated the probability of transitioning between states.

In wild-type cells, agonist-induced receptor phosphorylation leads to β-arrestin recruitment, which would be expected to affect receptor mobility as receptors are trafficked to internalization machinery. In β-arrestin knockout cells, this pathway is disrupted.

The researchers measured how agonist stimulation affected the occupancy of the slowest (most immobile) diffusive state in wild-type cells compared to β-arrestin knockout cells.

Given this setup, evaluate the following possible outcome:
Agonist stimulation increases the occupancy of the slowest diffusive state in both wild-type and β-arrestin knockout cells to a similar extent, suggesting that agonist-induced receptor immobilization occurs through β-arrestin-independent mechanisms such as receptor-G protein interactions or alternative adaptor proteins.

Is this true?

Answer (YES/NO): NO